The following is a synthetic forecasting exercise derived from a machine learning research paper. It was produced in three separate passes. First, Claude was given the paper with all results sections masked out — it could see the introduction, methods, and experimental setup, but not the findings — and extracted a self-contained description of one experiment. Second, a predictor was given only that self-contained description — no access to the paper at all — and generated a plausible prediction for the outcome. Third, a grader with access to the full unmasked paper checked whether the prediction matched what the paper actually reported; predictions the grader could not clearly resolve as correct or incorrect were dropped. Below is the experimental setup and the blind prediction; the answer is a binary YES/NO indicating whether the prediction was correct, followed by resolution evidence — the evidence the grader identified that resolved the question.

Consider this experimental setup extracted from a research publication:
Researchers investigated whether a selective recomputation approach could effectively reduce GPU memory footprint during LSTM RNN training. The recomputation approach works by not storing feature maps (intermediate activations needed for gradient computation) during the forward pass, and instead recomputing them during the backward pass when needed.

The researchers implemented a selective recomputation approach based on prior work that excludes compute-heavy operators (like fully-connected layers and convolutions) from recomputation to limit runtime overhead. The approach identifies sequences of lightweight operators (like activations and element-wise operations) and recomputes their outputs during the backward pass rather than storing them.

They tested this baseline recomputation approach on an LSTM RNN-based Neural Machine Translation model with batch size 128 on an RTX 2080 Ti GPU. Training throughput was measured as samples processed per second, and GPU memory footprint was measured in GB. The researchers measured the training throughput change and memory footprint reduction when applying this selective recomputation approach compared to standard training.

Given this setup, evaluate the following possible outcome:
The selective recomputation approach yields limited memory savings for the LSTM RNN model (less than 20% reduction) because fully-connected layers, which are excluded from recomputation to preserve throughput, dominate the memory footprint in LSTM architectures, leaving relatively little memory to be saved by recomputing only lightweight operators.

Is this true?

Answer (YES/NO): NO